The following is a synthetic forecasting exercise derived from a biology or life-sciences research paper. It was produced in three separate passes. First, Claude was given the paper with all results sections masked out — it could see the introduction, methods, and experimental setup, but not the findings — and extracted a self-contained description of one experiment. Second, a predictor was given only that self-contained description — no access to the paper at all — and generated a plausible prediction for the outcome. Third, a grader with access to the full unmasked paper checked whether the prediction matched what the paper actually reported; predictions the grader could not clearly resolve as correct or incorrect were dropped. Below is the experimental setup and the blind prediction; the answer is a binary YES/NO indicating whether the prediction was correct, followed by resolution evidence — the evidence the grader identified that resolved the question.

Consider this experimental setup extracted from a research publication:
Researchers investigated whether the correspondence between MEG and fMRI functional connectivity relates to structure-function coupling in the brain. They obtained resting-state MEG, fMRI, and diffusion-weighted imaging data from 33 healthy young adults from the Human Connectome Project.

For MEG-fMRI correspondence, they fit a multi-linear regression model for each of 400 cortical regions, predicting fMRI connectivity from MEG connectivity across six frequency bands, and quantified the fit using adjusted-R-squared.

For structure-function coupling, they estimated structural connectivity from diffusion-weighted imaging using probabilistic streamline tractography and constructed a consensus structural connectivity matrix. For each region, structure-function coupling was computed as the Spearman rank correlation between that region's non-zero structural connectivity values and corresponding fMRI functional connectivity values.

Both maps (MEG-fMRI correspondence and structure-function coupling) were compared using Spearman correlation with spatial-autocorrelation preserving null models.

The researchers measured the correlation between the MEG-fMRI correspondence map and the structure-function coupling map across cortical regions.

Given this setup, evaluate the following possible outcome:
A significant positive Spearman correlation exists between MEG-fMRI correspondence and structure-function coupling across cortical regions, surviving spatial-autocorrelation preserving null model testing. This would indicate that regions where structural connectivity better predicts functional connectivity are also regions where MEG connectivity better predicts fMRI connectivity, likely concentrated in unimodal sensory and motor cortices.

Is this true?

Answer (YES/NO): YES